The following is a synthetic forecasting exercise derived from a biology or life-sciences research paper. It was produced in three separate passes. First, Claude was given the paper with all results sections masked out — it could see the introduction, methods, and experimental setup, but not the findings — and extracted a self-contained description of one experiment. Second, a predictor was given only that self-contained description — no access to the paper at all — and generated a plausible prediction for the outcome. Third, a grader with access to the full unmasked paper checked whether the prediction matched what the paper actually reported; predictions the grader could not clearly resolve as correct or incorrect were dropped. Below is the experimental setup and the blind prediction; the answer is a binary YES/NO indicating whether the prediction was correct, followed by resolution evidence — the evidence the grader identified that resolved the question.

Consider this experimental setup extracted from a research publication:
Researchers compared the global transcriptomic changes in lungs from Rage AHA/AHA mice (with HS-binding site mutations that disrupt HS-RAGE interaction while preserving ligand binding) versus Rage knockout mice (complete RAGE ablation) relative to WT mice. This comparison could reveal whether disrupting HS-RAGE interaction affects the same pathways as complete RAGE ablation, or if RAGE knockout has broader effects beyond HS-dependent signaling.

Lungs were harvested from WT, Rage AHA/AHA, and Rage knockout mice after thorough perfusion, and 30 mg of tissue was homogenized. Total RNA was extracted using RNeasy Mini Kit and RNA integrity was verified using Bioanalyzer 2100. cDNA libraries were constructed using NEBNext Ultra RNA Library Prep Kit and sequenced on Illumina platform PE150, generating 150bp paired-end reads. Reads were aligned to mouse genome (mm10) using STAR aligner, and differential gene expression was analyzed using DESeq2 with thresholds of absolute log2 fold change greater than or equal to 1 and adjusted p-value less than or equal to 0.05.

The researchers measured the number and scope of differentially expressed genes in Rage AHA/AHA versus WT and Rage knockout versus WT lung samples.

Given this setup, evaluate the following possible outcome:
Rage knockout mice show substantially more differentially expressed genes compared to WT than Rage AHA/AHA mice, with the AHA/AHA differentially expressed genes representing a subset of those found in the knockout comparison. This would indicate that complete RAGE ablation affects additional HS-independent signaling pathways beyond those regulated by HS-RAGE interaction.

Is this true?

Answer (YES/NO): NO